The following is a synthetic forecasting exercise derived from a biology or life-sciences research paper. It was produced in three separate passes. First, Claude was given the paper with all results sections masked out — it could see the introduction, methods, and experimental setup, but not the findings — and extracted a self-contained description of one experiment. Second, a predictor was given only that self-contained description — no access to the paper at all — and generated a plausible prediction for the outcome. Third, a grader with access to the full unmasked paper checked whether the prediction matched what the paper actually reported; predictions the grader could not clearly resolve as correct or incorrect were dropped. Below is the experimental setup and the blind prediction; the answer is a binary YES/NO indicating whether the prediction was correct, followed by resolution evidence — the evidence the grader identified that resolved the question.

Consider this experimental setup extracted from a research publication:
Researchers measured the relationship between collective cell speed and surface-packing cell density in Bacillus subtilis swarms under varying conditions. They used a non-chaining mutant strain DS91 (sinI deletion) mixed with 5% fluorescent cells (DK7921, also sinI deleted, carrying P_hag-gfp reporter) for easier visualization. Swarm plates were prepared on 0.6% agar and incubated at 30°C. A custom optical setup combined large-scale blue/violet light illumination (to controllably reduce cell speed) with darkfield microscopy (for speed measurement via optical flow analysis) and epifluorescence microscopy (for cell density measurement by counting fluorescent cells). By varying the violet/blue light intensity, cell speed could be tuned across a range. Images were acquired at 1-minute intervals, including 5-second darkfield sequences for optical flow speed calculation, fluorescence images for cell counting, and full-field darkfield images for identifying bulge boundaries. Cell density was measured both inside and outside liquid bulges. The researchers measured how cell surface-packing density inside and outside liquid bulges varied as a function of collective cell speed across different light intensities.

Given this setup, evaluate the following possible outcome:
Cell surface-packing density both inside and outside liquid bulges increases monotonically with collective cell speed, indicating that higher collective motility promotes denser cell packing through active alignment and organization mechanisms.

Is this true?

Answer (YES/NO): NO